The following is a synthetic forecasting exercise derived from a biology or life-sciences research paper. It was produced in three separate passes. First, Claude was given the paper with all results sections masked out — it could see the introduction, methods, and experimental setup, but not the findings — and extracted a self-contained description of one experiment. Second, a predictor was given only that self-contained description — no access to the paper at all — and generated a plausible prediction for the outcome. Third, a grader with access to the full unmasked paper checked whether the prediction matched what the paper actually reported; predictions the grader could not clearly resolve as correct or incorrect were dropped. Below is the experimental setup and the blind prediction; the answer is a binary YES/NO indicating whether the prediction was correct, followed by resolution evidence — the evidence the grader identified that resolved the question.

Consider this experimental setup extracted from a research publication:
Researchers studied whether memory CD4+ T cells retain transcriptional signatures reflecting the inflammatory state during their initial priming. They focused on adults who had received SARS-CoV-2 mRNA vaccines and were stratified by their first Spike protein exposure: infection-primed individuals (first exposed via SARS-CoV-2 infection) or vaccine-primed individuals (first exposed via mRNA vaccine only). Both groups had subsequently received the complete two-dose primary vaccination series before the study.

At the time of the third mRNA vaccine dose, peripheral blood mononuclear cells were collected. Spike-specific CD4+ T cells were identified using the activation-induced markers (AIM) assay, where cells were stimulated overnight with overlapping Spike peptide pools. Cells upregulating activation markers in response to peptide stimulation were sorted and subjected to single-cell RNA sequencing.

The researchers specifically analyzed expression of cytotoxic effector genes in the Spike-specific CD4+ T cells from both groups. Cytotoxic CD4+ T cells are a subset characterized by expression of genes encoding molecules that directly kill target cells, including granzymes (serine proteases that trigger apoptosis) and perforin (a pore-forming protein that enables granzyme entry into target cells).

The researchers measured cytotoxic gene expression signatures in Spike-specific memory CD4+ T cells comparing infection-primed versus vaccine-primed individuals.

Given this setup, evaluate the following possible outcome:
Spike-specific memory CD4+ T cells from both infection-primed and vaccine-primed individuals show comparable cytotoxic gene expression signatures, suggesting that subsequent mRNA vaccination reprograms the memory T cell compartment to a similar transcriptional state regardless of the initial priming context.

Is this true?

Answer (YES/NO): NO